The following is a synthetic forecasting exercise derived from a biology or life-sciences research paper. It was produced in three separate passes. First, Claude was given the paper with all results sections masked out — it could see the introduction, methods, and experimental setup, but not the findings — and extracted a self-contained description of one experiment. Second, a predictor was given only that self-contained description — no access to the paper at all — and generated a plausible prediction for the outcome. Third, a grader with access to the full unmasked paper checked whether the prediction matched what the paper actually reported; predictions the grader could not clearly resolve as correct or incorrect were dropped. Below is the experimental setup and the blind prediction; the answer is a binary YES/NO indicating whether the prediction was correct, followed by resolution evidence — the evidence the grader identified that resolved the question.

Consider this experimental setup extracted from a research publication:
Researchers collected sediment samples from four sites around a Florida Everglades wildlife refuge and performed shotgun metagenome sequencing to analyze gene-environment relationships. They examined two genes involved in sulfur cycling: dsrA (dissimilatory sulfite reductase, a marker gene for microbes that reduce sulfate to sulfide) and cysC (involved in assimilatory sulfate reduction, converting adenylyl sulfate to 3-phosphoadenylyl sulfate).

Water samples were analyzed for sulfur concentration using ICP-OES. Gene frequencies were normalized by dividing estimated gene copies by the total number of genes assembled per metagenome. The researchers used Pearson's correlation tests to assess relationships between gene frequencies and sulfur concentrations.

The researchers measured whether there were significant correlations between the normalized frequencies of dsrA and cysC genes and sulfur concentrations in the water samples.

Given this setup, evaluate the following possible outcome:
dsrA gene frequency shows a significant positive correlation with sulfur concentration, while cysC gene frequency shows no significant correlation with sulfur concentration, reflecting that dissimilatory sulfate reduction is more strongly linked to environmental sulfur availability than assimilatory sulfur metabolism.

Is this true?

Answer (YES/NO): NO